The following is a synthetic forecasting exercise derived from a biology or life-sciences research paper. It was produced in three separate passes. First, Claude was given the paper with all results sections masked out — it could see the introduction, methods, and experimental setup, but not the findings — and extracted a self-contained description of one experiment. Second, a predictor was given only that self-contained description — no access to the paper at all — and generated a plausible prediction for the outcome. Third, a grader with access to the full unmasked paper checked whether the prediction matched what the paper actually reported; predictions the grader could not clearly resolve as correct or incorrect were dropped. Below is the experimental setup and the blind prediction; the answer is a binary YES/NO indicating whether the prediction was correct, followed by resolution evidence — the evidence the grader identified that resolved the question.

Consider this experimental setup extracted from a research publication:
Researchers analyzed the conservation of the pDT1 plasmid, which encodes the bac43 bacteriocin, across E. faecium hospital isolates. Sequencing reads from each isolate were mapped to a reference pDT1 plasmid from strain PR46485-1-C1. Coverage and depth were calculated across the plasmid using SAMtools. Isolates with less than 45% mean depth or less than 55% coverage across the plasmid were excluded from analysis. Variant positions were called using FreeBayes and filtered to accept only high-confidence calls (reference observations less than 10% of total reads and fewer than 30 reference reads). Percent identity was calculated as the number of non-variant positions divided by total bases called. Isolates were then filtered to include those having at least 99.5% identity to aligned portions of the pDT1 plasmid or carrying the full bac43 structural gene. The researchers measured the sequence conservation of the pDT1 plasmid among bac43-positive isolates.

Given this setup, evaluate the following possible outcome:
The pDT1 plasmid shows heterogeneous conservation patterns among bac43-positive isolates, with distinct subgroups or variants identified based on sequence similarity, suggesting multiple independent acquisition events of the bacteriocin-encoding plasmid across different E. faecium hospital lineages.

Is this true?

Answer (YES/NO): YES